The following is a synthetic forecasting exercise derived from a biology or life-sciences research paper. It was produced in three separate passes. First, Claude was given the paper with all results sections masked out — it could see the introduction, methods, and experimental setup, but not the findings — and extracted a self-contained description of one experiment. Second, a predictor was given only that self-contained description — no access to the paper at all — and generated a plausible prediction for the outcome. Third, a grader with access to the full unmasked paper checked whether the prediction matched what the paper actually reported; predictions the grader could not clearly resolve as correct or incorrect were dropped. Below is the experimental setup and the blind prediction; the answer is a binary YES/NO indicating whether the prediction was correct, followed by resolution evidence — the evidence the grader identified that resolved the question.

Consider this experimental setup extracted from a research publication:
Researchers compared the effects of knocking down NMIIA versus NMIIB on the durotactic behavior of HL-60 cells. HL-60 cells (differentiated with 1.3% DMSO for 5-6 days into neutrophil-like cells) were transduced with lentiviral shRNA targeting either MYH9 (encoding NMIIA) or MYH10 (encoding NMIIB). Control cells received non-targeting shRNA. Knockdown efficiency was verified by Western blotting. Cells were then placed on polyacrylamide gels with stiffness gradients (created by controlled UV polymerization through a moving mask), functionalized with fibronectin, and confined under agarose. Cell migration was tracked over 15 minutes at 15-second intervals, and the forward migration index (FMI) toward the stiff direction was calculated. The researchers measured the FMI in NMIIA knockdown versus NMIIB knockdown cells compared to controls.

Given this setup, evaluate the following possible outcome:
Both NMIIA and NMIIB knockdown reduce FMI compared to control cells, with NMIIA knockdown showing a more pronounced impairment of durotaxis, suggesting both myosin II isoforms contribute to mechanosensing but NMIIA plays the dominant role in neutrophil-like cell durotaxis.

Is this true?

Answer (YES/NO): NO